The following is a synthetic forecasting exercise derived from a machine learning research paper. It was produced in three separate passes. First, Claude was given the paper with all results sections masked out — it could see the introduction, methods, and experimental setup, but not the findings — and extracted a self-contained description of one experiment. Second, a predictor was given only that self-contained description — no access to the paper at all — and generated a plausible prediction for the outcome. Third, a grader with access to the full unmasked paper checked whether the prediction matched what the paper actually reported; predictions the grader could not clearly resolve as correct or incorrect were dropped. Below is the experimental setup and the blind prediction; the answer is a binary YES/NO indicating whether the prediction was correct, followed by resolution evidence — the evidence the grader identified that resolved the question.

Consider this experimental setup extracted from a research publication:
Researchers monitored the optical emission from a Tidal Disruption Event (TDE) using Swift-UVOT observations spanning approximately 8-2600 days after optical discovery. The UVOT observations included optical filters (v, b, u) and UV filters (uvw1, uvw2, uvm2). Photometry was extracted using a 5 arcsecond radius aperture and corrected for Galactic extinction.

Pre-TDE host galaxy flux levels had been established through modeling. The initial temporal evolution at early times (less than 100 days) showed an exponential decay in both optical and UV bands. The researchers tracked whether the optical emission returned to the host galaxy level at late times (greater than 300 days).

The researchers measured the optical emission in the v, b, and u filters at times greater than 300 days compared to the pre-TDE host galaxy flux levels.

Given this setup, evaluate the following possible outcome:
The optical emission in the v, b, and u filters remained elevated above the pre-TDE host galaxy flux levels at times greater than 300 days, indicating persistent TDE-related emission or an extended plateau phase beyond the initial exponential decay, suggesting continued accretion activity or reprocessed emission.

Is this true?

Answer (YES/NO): NO